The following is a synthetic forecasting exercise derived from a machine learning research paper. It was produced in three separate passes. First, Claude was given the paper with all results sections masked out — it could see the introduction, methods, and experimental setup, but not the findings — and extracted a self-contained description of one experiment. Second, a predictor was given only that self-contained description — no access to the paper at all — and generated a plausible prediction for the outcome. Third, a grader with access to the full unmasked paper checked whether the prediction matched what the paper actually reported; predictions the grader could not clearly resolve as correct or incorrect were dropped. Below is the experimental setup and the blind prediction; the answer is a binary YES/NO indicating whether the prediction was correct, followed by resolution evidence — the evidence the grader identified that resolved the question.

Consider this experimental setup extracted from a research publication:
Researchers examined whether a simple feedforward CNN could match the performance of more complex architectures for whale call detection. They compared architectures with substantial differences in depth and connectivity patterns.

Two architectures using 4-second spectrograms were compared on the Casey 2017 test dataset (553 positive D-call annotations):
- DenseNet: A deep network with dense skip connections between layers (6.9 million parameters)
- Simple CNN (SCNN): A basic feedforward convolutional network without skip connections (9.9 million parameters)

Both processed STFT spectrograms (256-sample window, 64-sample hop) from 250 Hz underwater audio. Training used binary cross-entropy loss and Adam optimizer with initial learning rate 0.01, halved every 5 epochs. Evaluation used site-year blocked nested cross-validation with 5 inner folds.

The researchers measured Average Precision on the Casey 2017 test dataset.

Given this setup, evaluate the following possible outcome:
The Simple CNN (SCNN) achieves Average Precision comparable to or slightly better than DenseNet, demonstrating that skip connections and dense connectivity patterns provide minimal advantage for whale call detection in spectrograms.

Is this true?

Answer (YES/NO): YES